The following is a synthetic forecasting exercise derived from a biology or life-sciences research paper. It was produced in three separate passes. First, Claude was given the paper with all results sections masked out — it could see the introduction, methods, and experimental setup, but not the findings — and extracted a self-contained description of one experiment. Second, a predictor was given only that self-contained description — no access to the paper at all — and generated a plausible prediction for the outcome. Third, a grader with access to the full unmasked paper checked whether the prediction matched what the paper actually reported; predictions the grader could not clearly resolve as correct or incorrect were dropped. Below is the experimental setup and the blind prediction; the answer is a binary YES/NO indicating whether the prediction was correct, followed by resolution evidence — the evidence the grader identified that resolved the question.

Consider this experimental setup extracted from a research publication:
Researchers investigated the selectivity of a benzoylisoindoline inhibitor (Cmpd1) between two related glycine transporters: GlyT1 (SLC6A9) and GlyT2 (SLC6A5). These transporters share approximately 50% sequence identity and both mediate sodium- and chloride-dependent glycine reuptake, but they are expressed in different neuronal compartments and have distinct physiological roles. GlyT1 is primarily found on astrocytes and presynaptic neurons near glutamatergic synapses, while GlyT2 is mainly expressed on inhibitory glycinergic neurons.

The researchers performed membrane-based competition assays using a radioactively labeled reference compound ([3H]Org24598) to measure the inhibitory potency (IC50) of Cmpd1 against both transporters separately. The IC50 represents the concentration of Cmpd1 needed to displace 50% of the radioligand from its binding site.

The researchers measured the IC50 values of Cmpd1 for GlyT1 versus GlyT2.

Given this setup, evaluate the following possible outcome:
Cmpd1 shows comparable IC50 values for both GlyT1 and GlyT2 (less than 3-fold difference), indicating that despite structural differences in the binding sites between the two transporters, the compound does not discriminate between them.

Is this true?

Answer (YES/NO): NO